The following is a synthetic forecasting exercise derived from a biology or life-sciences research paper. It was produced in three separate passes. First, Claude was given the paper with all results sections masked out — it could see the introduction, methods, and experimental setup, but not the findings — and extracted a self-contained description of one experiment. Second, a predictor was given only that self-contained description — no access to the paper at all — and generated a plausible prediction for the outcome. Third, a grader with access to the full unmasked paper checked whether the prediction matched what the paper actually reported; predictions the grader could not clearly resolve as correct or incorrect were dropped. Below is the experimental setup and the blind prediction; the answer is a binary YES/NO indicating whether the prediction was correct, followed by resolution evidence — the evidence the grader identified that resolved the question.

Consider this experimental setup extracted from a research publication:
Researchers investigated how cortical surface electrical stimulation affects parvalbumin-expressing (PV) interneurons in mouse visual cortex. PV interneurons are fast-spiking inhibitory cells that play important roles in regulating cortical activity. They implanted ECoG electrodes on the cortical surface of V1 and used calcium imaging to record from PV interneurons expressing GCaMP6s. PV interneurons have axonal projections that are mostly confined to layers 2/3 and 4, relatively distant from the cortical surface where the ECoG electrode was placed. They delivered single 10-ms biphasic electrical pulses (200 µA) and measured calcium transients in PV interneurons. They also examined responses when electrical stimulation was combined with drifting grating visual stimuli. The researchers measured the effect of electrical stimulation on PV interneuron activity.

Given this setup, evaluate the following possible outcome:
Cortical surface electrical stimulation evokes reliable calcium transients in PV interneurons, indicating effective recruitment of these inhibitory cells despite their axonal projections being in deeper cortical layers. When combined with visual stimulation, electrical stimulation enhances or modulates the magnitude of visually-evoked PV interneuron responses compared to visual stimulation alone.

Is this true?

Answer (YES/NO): NO